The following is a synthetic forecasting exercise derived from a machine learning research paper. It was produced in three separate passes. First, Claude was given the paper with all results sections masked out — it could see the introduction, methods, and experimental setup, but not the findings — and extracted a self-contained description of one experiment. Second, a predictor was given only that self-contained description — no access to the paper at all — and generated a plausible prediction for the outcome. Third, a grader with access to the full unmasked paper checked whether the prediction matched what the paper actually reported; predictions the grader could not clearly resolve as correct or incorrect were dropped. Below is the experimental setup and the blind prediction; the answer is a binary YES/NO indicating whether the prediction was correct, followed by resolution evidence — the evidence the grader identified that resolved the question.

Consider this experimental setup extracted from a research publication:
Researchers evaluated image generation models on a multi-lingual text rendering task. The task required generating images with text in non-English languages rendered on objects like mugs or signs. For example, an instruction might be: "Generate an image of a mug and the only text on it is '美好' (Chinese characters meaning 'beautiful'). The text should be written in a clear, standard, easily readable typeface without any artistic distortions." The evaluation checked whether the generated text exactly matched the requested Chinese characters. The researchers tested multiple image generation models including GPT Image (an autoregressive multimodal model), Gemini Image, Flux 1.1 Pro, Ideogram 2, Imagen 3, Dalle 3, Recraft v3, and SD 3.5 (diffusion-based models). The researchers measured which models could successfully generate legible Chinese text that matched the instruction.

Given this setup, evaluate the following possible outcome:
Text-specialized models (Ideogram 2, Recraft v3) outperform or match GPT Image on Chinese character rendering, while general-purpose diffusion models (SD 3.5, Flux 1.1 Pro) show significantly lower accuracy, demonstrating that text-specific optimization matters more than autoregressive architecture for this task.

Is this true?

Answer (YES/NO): NO